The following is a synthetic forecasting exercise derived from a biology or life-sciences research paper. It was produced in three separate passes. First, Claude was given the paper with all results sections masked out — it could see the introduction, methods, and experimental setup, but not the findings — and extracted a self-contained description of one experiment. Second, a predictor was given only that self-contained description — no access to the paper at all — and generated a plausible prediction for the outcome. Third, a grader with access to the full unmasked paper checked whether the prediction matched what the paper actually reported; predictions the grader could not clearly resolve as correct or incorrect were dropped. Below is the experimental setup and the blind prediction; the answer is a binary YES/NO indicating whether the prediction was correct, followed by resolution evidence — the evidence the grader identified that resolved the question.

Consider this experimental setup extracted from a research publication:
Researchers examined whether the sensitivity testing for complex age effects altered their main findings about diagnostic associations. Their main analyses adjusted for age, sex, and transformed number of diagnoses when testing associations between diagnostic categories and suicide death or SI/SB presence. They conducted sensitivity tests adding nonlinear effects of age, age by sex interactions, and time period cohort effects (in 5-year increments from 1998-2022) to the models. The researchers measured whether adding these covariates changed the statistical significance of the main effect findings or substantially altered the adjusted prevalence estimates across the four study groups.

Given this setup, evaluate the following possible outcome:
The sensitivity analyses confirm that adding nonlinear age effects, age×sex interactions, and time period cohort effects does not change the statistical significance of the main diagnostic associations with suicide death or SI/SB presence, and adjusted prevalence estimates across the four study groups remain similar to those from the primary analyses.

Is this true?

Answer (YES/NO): YES